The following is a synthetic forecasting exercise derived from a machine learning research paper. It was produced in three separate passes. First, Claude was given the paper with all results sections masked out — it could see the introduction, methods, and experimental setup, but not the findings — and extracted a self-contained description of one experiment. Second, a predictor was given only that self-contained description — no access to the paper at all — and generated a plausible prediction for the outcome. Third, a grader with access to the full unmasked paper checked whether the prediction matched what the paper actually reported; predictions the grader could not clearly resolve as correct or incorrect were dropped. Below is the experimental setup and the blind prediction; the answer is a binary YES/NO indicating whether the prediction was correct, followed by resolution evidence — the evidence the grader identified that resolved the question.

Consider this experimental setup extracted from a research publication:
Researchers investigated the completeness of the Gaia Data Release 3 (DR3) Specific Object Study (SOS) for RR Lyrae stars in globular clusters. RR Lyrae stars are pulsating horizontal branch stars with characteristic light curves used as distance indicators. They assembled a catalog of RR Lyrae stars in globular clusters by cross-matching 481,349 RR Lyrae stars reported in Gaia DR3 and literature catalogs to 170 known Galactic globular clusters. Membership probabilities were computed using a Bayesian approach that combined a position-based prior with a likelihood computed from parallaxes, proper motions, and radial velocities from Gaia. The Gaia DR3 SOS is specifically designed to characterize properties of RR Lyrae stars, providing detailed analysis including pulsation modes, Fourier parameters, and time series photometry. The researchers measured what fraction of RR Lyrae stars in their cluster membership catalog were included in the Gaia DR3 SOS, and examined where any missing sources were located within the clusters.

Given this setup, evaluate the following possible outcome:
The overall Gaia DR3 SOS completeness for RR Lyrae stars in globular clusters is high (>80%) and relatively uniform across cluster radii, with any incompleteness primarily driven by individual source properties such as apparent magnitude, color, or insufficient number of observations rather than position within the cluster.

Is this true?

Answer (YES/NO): NO